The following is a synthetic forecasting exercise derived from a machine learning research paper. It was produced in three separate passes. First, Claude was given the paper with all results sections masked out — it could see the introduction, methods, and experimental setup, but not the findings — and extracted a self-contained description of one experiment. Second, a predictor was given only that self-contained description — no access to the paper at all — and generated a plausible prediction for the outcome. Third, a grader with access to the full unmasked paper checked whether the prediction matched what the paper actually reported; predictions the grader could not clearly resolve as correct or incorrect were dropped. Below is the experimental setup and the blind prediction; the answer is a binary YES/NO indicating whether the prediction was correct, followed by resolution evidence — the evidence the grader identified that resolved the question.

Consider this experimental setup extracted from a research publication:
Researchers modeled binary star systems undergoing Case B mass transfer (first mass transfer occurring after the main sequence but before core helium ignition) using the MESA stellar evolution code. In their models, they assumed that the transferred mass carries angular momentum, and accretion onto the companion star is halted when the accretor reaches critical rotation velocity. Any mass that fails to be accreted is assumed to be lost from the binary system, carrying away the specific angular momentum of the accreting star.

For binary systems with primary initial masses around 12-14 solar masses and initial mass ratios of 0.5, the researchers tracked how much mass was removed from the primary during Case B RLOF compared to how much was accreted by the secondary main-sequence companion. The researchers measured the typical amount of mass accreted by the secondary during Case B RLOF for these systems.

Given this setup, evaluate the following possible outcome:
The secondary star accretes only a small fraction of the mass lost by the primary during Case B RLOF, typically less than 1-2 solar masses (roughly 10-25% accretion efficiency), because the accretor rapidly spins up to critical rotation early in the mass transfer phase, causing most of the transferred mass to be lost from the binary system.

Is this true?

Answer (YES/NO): NO